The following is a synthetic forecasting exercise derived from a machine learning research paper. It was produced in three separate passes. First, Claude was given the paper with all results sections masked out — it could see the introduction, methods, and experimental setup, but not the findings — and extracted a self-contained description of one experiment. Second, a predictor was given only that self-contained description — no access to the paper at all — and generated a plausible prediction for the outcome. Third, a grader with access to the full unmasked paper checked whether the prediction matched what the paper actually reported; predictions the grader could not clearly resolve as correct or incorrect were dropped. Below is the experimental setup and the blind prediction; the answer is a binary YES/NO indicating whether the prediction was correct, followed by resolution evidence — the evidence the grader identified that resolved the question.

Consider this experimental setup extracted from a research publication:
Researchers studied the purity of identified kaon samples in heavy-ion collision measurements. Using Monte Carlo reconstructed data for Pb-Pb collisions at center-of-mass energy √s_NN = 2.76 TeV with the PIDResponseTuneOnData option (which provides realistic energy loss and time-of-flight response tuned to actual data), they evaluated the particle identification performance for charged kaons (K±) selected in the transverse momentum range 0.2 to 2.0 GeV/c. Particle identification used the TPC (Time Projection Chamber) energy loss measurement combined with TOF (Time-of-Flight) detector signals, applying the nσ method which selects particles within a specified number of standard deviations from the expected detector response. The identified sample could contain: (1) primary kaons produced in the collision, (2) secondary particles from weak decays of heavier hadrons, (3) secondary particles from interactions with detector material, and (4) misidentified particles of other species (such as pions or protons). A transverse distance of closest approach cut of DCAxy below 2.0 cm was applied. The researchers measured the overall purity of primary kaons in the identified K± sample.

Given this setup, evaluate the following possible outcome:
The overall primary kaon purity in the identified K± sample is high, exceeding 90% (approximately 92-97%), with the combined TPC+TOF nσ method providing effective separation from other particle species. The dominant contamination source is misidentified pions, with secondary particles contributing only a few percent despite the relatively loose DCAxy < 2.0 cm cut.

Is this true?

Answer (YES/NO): NO